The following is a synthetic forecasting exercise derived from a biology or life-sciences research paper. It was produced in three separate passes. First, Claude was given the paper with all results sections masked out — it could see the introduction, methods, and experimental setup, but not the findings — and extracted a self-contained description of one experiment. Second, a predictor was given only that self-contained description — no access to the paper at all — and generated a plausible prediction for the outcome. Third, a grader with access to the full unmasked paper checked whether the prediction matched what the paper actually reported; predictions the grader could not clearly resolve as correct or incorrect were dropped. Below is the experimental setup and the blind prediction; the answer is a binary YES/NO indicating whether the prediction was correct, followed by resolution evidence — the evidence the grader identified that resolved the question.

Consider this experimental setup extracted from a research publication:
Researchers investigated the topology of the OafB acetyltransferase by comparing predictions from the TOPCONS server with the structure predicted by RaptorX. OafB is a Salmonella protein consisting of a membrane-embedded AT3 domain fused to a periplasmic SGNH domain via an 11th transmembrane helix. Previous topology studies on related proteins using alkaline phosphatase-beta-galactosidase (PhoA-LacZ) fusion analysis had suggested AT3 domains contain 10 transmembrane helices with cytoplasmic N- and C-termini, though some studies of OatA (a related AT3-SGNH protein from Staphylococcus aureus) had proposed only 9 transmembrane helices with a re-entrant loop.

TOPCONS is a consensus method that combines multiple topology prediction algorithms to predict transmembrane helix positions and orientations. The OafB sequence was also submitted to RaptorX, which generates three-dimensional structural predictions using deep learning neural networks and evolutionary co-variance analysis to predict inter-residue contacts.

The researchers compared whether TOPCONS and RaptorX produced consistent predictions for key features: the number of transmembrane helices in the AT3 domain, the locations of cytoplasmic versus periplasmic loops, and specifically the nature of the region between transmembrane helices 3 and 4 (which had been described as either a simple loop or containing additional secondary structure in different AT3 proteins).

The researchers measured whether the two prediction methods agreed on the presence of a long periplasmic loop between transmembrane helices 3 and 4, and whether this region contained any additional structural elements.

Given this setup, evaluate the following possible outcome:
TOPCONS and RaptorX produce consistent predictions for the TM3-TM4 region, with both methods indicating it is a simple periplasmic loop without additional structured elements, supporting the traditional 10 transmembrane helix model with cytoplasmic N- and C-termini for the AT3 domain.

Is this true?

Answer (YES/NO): NO